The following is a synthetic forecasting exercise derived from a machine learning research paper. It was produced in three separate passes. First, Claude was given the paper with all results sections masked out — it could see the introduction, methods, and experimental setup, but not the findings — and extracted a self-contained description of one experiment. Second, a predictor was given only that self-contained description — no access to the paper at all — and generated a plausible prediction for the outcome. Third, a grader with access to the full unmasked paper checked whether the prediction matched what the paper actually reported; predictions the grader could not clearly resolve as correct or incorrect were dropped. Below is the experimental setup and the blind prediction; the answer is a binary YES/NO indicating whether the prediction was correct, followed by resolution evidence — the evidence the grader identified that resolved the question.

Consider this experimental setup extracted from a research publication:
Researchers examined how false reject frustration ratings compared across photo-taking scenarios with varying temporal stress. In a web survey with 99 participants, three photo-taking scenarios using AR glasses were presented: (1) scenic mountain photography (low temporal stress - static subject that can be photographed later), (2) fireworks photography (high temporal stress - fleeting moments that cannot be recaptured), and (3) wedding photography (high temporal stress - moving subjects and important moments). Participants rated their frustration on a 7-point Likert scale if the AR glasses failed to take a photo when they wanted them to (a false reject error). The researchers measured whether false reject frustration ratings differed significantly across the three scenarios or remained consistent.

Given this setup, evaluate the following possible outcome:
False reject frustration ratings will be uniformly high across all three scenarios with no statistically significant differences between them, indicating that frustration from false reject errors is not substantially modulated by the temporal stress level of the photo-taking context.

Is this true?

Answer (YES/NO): YES